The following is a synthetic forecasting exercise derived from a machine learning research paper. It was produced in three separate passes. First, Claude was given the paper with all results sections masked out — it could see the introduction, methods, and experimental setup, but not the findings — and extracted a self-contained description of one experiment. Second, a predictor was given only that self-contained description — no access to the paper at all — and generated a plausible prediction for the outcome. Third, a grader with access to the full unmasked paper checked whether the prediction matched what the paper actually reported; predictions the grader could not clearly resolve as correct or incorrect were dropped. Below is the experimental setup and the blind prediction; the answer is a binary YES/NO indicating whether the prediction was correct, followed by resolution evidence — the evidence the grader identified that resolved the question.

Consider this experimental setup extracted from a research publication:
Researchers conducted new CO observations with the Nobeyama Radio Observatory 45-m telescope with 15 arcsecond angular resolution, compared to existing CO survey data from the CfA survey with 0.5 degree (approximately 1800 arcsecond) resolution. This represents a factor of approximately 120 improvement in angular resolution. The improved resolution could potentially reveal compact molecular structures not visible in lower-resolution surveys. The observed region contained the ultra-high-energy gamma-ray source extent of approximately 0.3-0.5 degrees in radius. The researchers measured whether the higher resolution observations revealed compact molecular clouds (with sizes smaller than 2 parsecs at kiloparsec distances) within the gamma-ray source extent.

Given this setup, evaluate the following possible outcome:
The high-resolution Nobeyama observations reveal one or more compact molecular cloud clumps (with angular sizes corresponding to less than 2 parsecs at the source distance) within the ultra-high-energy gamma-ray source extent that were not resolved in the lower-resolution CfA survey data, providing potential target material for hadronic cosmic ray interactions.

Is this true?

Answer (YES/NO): YES